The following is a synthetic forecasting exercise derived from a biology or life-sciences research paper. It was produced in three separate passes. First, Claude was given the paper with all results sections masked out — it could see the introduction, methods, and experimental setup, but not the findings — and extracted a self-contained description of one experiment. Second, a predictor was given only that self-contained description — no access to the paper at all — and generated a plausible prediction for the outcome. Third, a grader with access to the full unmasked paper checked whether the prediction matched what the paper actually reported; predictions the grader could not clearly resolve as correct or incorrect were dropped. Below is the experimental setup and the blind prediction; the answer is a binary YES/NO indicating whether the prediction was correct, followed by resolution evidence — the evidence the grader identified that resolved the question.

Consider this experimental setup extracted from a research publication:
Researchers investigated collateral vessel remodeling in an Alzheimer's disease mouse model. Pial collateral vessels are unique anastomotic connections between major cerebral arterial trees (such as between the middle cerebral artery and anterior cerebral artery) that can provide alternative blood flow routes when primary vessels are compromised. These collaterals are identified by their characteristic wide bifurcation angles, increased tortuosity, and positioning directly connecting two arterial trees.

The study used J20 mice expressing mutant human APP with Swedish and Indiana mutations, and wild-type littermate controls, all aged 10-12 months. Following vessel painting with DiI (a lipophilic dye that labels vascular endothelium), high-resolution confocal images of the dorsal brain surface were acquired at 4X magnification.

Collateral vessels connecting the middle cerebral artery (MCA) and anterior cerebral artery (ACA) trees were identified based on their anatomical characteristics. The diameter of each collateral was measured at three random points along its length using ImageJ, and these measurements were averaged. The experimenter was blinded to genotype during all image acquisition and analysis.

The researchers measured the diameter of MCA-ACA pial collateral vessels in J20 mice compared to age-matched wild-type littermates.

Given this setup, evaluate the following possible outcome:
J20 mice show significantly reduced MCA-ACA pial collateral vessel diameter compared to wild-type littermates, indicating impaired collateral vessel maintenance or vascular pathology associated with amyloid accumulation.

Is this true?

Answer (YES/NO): NO